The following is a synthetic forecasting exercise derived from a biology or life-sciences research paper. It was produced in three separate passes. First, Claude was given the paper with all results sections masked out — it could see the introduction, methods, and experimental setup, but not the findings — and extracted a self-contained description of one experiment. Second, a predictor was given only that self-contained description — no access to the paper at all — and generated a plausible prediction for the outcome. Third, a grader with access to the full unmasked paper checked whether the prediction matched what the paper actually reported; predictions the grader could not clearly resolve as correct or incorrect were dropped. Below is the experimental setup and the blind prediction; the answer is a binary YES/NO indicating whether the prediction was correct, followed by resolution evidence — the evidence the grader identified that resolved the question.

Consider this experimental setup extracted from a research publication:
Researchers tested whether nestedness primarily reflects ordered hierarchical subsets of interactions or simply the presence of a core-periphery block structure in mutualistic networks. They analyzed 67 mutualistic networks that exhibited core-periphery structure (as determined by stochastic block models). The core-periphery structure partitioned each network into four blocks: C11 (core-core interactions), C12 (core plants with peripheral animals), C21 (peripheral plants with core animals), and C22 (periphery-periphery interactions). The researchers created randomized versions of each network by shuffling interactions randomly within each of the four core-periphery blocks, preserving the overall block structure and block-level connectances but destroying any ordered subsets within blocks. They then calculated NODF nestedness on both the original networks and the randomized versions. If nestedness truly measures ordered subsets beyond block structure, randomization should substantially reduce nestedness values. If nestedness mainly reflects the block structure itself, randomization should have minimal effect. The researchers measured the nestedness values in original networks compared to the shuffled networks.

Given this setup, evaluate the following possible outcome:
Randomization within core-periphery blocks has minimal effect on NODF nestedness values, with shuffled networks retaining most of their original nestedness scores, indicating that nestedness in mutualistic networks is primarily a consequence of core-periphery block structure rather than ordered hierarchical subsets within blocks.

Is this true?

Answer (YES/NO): YES